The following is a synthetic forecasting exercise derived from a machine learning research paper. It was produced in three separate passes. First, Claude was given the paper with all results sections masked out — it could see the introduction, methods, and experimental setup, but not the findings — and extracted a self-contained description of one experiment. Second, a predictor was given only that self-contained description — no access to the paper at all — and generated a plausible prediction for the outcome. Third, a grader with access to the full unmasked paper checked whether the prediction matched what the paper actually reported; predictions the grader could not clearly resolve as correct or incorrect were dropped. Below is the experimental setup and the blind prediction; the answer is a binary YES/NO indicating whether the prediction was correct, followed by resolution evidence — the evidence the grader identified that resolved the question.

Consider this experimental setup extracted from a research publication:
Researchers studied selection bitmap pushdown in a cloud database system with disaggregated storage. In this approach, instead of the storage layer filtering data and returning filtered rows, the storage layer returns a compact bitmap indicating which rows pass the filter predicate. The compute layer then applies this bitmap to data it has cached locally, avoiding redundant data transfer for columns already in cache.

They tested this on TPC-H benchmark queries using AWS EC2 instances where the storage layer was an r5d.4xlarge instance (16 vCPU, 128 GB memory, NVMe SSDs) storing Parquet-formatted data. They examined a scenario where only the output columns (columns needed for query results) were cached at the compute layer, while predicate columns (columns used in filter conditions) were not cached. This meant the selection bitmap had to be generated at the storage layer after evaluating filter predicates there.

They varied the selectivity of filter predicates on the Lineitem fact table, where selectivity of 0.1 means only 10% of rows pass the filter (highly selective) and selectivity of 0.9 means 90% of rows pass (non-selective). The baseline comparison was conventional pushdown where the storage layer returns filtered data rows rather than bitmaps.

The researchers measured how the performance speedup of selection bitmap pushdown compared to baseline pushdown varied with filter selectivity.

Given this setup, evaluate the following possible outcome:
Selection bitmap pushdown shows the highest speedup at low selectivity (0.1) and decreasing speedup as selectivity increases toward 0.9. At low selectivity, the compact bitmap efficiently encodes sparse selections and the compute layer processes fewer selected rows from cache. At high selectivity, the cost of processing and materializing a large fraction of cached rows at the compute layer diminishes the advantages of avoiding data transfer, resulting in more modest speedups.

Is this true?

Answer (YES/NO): NO